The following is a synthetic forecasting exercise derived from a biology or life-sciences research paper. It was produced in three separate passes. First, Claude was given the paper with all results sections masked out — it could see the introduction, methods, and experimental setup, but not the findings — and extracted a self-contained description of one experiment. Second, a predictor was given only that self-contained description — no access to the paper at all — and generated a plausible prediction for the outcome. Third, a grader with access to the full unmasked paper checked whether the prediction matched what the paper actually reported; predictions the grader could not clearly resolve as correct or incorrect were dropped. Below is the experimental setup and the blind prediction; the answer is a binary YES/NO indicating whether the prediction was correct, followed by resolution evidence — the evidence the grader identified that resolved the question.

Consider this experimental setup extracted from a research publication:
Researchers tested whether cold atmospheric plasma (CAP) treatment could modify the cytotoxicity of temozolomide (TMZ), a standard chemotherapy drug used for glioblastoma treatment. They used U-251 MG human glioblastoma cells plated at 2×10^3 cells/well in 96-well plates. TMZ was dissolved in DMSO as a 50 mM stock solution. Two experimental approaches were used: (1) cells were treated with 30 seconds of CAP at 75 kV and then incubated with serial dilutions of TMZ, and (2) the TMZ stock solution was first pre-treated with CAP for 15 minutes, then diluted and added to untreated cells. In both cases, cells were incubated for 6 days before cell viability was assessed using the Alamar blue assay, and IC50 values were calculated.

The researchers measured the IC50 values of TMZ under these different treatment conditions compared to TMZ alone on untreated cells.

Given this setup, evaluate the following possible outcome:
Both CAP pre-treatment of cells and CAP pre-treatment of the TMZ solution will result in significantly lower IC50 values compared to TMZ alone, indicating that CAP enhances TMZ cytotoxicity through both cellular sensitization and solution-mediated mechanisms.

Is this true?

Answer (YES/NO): NO